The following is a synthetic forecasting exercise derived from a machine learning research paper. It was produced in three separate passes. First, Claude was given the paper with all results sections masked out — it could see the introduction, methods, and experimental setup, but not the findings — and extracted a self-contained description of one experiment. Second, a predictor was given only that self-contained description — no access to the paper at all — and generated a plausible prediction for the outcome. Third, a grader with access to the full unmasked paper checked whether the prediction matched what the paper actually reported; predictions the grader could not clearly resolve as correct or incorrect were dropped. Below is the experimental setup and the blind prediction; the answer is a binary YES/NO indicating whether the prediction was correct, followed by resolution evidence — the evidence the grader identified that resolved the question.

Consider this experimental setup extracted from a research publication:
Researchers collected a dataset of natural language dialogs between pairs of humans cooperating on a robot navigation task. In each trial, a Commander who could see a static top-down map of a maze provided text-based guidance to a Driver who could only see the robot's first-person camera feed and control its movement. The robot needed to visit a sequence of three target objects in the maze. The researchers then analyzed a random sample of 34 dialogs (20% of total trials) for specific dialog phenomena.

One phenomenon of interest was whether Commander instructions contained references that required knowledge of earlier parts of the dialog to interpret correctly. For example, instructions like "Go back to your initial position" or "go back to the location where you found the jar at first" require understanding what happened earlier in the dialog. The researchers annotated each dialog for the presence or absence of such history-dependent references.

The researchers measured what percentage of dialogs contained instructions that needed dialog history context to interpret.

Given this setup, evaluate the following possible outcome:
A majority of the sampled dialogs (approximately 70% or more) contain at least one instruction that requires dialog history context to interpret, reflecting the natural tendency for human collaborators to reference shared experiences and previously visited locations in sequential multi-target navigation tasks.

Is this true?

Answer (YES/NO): NO